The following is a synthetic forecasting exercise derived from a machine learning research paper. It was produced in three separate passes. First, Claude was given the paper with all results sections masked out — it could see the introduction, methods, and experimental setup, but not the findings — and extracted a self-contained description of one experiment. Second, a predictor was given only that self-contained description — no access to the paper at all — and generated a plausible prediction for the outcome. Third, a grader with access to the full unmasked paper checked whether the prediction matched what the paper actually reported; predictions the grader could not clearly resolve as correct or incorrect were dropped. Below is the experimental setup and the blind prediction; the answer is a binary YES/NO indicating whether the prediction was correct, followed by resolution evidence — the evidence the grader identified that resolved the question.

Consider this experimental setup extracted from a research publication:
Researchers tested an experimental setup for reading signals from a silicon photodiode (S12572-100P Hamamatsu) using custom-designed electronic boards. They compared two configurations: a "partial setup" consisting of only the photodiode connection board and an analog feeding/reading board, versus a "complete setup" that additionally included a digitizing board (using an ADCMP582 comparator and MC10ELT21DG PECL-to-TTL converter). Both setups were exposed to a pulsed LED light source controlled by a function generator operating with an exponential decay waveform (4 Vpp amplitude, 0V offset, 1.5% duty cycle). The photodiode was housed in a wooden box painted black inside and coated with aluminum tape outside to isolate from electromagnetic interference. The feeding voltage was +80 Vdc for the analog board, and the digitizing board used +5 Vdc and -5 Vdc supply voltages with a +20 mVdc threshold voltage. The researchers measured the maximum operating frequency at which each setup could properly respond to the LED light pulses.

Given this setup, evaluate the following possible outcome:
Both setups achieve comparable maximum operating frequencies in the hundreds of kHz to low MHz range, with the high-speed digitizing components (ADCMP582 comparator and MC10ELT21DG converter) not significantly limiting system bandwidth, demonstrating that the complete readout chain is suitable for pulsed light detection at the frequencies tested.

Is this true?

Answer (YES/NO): NO